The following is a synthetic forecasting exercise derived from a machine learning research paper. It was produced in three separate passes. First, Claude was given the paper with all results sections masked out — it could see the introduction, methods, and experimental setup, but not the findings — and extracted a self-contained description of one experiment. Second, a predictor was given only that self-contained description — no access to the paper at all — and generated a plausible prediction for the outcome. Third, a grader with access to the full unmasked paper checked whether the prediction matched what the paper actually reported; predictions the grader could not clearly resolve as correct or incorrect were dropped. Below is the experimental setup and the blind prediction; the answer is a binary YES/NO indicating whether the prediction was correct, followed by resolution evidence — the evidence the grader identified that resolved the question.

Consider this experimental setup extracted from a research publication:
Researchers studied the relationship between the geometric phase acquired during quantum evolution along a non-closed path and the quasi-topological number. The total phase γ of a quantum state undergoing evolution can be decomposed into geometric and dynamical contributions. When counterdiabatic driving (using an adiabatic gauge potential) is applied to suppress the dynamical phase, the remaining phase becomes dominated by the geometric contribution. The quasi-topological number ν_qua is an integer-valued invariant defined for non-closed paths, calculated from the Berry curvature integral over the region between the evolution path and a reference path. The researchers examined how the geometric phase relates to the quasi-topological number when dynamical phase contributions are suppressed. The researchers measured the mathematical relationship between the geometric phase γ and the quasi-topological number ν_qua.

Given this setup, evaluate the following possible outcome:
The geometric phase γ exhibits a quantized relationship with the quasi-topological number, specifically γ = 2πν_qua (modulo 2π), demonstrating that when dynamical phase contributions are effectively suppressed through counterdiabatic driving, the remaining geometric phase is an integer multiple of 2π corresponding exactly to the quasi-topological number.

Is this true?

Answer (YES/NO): YES